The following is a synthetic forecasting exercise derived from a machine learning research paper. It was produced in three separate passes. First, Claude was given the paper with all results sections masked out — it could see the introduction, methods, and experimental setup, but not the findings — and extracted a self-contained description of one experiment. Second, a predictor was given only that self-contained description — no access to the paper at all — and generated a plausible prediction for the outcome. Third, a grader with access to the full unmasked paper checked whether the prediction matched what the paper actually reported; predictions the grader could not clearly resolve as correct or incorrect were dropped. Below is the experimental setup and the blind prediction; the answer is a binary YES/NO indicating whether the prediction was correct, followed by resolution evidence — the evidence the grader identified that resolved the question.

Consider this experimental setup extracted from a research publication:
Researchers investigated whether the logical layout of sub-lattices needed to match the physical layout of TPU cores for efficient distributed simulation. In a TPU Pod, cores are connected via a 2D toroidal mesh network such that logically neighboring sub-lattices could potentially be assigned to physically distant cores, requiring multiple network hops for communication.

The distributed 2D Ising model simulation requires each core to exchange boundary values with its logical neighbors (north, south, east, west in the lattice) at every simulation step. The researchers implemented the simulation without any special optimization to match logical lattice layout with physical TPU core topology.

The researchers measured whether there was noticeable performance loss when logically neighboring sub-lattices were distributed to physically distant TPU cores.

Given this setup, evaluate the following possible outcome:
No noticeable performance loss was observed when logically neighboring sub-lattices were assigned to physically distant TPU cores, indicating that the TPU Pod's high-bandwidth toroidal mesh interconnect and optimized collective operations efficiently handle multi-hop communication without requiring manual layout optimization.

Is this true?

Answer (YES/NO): YES